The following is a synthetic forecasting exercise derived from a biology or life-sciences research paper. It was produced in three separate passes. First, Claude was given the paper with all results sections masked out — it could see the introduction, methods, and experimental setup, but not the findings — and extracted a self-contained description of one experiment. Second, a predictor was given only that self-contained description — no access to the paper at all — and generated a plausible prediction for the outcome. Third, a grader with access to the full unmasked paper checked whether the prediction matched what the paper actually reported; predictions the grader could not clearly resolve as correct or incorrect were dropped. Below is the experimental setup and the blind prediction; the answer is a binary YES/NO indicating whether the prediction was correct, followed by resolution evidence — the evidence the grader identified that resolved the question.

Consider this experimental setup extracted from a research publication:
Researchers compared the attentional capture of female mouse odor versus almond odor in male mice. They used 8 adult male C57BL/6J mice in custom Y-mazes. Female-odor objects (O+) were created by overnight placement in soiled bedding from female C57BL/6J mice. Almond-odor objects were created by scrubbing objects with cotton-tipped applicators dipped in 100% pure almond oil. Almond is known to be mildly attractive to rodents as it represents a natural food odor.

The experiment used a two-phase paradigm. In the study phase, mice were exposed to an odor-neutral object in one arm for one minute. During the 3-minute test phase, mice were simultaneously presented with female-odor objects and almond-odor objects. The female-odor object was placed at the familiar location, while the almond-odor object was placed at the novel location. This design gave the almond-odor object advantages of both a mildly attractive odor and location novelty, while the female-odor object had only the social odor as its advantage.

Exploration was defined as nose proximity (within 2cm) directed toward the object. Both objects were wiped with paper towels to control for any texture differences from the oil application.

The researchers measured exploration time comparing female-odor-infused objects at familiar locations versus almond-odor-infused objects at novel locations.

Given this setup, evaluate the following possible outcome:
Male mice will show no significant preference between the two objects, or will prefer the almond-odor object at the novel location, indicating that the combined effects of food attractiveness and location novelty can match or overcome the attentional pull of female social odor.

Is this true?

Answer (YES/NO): NO